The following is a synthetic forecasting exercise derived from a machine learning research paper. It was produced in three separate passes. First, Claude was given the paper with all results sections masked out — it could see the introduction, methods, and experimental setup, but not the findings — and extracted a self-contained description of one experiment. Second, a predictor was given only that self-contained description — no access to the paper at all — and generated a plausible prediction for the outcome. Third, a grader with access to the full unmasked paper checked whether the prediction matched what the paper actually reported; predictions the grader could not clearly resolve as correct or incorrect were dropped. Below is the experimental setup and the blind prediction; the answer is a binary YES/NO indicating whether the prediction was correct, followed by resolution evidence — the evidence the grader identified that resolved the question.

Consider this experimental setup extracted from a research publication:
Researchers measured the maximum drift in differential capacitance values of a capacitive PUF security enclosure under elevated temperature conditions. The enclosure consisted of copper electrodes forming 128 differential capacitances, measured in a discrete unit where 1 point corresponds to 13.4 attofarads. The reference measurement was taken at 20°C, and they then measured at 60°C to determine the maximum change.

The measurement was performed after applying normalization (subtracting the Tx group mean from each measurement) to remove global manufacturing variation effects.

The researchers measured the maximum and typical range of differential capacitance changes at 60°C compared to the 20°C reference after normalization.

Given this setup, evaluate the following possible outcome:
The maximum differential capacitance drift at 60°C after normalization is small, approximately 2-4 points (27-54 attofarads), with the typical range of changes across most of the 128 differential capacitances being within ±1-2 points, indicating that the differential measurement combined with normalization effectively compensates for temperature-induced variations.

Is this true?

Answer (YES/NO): NO